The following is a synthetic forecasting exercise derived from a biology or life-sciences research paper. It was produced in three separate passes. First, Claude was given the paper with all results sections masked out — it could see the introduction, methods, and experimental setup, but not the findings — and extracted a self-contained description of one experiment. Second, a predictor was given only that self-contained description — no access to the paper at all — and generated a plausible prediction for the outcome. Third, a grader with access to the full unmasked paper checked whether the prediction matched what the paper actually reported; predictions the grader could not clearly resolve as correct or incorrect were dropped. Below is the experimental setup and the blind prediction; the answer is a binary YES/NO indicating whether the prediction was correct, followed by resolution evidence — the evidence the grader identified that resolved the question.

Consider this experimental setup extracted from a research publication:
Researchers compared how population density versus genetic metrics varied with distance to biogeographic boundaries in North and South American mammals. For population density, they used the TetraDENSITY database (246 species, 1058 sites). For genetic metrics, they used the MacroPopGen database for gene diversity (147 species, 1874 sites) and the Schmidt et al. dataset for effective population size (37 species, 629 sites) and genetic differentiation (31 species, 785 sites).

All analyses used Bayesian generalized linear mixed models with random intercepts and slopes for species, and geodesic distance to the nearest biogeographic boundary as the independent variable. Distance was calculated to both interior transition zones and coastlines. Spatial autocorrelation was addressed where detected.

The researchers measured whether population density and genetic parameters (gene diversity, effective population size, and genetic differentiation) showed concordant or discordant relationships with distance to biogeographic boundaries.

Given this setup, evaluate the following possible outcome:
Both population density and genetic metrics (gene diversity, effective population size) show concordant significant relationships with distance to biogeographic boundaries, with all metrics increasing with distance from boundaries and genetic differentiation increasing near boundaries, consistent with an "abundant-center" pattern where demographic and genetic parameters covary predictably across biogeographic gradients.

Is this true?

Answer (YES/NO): NO